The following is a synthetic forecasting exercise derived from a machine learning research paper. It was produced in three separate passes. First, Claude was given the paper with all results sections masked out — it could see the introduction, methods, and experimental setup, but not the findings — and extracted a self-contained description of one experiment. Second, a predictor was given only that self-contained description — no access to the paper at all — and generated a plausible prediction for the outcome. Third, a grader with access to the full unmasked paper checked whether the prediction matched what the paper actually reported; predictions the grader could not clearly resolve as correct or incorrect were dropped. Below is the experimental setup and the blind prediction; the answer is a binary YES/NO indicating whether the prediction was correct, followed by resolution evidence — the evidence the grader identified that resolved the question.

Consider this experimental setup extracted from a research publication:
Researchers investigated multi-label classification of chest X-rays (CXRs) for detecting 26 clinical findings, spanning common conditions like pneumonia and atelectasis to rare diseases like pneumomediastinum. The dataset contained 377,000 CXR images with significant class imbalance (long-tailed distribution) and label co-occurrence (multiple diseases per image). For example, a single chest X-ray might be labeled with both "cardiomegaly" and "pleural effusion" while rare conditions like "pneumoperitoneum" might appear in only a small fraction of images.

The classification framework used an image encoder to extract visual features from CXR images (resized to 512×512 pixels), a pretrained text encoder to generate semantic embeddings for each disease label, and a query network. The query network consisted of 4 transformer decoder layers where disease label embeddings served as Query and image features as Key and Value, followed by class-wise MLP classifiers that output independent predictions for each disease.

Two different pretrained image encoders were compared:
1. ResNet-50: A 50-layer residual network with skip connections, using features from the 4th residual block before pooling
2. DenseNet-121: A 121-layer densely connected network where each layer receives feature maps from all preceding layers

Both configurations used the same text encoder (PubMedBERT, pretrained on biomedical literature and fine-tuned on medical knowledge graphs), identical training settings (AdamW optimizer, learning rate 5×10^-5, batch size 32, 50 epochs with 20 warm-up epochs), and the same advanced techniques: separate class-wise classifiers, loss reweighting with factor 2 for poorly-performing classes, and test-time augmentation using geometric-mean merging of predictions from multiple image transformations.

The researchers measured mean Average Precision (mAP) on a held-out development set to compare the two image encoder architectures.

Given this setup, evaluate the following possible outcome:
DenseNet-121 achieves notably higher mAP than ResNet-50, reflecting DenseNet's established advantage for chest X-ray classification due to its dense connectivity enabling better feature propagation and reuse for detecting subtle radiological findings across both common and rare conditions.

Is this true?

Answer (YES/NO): NO